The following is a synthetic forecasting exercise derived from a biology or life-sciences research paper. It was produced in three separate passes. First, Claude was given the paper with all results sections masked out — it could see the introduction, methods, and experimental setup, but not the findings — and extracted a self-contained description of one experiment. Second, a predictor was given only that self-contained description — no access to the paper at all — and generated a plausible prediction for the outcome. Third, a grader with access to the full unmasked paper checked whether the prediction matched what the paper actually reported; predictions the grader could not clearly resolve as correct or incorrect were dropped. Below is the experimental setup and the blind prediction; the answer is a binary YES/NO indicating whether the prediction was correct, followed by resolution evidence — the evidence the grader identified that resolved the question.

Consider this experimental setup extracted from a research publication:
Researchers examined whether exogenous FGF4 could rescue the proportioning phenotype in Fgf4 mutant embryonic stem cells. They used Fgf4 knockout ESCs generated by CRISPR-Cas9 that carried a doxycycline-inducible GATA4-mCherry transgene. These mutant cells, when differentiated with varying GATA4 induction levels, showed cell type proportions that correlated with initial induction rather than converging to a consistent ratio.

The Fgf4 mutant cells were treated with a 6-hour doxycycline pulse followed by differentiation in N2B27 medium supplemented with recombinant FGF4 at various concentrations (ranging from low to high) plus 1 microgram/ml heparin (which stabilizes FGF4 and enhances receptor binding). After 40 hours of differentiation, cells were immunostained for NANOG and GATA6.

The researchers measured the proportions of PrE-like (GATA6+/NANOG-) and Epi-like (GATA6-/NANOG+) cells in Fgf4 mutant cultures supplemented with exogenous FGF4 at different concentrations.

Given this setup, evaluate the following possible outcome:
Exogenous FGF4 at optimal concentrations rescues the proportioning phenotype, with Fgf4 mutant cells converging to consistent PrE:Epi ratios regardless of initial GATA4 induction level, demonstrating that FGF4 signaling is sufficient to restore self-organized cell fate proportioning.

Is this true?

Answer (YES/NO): NO